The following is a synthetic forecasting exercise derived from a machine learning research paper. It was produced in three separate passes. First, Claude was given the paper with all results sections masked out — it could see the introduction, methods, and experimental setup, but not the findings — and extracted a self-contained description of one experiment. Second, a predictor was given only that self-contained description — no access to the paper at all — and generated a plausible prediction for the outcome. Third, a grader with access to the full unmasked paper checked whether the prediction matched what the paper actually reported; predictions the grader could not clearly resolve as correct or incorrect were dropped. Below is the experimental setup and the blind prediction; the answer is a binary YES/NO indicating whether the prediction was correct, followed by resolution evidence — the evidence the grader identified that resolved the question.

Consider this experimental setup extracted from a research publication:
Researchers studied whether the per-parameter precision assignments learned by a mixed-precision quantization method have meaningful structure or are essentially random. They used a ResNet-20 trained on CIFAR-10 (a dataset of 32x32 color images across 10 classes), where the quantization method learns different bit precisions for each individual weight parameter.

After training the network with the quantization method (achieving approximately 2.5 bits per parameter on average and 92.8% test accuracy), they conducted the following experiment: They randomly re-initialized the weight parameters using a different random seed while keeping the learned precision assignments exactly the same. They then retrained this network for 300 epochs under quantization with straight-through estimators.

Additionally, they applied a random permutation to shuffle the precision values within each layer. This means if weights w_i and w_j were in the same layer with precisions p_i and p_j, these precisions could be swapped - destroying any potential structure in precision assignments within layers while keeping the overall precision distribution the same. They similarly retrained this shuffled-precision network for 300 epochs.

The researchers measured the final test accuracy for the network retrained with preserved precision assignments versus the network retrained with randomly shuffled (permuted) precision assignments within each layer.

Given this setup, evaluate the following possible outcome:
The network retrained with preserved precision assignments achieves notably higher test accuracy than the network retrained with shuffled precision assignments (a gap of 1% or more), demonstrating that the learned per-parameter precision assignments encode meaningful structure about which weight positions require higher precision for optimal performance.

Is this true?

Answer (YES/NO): YES